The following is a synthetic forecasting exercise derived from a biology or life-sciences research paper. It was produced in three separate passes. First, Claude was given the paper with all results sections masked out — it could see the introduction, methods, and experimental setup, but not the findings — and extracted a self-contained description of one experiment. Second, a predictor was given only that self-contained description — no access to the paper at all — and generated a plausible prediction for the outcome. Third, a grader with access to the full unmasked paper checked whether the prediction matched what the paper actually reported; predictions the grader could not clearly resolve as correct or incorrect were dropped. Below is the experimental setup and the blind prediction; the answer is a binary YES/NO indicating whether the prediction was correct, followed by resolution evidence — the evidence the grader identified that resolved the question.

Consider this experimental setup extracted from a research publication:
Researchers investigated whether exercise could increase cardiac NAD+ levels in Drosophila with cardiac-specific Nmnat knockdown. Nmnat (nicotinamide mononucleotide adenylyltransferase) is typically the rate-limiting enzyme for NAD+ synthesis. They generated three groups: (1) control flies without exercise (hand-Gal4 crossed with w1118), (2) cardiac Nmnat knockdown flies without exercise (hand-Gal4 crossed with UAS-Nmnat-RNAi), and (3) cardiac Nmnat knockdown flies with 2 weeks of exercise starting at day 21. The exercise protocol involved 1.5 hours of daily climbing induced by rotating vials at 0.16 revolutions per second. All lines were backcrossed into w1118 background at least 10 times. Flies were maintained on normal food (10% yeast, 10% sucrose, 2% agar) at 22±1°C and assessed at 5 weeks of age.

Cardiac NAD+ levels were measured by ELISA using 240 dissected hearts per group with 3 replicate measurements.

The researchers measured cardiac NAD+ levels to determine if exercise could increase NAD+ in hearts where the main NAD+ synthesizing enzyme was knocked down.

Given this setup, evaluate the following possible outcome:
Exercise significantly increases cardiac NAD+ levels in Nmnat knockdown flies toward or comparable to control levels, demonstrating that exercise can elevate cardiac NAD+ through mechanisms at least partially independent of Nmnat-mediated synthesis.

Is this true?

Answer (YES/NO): YES